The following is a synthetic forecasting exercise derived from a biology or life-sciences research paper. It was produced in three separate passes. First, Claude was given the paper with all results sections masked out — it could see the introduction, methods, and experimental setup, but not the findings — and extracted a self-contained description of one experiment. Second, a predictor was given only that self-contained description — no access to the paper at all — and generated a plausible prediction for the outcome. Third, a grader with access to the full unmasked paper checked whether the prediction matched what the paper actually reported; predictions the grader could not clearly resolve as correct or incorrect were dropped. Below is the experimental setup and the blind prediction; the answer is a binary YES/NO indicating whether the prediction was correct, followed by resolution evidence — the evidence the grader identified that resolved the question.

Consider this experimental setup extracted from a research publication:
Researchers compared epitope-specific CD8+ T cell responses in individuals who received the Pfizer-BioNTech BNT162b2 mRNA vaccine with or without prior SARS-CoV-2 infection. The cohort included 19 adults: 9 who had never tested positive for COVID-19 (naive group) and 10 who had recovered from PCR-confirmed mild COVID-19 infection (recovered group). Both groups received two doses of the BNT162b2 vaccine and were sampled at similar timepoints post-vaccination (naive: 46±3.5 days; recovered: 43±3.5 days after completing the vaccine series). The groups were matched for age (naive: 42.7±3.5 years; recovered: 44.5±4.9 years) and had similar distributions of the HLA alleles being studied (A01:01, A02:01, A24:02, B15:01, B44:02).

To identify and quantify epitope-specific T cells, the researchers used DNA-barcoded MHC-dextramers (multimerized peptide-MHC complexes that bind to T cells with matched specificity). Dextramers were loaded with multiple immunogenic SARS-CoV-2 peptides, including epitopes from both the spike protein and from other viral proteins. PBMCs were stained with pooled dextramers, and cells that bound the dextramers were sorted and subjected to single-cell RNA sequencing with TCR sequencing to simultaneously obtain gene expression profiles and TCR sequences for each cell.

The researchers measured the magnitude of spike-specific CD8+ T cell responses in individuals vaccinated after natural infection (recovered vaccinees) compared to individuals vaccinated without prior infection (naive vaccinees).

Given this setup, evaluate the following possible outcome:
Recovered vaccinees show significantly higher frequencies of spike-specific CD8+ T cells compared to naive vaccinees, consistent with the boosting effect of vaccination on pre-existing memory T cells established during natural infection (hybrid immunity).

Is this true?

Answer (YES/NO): NO